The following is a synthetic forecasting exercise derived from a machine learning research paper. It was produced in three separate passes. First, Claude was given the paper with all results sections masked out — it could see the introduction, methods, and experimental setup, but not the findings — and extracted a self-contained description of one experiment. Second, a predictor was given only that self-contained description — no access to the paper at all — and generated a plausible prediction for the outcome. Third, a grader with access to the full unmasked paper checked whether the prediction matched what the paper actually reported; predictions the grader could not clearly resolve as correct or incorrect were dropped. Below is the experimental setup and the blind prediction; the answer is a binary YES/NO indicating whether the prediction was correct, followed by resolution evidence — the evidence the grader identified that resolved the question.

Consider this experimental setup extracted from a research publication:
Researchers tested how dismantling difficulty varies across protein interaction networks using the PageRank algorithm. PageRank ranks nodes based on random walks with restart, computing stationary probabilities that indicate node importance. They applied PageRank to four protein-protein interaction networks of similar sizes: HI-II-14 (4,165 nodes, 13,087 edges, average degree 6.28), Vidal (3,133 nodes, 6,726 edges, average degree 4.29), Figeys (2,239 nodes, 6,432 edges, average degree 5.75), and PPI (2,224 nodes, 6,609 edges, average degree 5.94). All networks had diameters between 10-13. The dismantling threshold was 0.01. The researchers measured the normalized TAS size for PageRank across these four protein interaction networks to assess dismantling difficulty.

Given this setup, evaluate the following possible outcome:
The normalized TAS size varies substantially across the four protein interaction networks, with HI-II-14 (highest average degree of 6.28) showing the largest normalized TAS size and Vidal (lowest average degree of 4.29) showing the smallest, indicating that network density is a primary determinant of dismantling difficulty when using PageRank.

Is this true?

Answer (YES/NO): NO